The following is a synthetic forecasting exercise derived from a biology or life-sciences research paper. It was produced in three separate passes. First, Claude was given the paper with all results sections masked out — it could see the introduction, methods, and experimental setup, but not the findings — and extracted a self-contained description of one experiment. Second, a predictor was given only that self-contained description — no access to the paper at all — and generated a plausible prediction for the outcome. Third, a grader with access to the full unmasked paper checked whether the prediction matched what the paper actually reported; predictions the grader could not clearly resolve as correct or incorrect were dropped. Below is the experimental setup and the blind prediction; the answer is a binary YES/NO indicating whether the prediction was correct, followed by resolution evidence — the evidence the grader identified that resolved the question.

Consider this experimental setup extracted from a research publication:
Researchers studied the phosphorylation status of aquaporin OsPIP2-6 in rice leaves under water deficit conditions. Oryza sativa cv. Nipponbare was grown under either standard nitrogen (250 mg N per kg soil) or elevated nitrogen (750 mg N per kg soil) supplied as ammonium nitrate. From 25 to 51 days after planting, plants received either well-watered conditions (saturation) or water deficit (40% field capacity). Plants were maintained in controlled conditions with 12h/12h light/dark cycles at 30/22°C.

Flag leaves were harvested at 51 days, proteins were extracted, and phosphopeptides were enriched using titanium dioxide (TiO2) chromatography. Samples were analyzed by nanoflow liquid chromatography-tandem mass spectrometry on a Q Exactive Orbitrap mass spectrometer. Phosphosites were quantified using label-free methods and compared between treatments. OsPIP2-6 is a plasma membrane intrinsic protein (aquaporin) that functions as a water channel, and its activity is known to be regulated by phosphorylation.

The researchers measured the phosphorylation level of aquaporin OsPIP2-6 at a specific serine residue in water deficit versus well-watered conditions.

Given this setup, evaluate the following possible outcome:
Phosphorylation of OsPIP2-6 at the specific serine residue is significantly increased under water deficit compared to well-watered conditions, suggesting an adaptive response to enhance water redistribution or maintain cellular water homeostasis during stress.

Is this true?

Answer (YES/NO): NO